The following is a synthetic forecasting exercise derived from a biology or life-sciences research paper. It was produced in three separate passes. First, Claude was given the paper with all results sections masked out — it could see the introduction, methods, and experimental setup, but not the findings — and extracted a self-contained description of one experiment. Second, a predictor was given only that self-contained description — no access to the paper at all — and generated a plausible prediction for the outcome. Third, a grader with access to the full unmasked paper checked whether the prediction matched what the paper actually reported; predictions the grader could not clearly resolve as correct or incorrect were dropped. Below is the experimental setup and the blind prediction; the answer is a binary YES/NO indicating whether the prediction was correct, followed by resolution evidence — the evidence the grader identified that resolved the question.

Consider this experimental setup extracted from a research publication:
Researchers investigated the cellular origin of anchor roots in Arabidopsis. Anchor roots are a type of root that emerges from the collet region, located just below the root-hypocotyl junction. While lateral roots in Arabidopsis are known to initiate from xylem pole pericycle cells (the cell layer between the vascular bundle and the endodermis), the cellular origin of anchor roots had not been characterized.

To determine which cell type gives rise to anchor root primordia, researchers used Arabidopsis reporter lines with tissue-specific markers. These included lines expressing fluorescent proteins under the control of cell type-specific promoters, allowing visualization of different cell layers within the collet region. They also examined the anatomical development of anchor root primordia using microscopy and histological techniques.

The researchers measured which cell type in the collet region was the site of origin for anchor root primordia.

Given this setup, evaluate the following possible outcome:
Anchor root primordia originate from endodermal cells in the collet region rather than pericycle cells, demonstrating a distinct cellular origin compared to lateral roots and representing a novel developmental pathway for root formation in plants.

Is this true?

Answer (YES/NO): NO